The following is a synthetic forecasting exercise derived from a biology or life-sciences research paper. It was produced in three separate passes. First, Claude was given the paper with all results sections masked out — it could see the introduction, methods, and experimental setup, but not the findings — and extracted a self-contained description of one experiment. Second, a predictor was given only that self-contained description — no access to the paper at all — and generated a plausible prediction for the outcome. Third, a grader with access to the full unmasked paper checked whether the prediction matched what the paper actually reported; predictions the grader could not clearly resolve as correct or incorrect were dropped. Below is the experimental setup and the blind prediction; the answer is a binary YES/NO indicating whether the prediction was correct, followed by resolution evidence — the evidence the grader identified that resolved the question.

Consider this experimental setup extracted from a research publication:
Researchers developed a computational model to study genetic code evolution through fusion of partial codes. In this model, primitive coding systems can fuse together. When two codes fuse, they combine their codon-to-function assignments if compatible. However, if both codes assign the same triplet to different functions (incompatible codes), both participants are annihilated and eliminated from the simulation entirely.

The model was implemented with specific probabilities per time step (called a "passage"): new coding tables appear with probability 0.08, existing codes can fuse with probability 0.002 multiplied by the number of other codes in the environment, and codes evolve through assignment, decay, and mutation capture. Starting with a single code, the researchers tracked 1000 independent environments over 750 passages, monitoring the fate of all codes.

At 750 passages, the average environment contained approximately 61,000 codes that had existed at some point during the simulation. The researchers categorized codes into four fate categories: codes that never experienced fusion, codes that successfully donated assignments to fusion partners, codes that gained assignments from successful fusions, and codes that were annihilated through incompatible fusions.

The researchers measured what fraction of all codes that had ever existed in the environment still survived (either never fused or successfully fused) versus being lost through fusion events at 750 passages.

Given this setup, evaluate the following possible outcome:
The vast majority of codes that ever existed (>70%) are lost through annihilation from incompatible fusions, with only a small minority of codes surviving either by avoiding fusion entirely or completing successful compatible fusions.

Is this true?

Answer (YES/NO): NO